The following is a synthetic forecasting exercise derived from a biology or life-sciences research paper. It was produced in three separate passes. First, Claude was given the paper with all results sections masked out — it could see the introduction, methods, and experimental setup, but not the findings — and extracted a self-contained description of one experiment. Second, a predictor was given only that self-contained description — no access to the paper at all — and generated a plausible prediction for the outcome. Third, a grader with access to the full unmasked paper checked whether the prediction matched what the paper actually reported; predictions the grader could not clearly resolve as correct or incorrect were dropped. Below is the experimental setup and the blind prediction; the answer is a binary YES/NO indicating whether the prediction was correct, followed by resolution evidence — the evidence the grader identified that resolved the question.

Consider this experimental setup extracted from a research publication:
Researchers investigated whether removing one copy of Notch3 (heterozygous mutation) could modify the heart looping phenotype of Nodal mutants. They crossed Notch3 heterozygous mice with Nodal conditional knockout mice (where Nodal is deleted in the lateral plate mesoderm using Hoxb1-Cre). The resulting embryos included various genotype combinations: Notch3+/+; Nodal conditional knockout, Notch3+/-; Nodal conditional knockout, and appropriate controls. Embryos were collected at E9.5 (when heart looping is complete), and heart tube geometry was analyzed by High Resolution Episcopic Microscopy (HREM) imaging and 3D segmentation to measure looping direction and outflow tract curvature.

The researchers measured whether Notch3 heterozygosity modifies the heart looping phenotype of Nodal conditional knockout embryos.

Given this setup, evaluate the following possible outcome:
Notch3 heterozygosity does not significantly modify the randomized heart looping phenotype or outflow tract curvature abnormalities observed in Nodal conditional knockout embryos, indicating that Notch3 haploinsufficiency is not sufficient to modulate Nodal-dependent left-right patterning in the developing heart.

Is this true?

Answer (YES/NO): NO